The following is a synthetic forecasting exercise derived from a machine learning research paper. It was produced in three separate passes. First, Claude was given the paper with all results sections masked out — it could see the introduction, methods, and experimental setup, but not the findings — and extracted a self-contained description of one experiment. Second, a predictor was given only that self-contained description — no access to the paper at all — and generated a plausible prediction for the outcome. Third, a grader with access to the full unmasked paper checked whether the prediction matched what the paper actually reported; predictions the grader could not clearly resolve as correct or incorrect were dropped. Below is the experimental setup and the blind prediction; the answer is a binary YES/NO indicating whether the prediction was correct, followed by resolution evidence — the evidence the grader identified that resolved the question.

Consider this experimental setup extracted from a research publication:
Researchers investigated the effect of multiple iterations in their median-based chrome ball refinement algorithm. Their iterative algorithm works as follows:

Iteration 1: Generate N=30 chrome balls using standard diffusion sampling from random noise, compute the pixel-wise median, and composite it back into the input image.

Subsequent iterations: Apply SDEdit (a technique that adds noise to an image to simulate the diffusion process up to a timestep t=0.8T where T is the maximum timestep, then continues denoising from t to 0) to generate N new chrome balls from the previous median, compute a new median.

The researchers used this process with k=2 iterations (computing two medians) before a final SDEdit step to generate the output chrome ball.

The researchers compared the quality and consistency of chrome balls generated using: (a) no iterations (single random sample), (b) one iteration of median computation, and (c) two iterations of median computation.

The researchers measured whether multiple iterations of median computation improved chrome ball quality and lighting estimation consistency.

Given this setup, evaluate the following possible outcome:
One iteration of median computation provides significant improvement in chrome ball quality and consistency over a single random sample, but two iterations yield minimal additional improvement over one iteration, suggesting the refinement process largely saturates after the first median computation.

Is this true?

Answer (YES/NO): YES